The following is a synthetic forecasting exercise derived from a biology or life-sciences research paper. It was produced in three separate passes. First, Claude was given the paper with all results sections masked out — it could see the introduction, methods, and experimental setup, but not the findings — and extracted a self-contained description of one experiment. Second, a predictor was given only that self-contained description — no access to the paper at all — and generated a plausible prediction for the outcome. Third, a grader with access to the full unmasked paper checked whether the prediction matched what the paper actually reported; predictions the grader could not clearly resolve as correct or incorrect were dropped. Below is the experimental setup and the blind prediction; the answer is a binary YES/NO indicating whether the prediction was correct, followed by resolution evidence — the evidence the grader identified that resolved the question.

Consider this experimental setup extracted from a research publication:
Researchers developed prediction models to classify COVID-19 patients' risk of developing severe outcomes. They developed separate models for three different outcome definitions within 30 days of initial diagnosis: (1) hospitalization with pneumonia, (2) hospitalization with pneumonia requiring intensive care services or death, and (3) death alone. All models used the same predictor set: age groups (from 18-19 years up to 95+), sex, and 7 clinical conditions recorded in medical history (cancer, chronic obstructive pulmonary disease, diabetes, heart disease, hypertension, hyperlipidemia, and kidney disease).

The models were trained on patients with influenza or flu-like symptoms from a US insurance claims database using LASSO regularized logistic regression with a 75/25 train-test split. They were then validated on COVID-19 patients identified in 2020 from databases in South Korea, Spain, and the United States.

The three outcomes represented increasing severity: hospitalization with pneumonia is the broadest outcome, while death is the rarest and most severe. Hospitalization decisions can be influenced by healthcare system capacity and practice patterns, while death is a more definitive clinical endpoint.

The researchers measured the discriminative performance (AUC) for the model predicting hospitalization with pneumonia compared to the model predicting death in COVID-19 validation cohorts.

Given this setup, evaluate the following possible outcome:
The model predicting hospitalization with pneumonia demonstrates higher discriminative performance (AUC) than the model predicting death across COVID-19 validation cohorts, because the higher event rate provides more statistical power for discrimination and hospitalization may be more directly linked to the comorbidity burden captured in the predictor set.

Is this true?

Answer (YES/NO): NO